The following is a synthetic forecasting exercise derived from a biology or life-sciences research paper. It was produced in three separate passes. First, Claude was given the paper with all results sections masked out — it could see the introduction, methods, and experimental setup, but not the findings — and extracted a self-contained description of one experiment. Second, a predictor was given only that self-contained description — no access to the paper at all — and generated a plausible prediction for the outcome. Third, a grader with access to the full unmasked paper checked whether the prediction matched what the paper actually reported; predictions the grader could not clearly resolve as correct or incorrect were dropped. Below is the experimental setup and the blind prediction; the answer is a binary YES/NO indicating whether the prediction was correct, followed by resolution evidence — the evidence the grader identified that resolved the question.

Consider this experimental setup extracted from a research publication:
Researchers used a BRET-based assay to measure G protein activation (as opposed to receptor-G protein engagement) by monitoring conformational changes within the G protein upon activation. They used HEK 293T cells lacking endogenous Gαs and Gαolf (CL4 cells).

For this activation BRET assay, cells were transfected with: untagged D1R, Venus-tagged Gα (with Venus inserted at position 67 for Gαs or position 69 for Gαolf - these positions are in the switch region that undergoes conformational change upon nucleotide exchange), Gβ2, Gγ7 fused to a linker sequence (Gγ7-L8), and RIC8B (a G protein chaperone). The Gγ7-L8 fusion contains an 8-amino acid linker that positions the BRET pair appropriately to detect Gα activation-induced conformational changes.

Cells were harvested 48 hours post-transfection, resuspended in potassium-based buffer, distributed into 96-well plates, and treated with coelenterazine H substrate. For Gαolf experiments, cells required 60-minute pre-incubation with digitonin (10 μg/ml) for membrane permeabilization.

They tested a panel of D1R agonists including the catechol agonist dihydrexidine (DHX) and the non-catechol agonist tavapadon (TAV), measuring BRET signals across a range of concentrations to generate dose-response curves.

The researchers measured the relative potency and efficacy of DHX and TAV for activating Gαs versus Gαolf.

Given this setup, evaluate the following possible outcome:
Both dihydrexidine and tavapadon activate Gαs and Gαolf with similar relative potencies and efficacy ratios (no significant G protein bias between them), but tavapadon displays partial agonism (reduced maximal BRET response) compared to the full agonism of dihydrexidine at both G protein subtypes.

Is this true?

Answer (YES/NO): NO